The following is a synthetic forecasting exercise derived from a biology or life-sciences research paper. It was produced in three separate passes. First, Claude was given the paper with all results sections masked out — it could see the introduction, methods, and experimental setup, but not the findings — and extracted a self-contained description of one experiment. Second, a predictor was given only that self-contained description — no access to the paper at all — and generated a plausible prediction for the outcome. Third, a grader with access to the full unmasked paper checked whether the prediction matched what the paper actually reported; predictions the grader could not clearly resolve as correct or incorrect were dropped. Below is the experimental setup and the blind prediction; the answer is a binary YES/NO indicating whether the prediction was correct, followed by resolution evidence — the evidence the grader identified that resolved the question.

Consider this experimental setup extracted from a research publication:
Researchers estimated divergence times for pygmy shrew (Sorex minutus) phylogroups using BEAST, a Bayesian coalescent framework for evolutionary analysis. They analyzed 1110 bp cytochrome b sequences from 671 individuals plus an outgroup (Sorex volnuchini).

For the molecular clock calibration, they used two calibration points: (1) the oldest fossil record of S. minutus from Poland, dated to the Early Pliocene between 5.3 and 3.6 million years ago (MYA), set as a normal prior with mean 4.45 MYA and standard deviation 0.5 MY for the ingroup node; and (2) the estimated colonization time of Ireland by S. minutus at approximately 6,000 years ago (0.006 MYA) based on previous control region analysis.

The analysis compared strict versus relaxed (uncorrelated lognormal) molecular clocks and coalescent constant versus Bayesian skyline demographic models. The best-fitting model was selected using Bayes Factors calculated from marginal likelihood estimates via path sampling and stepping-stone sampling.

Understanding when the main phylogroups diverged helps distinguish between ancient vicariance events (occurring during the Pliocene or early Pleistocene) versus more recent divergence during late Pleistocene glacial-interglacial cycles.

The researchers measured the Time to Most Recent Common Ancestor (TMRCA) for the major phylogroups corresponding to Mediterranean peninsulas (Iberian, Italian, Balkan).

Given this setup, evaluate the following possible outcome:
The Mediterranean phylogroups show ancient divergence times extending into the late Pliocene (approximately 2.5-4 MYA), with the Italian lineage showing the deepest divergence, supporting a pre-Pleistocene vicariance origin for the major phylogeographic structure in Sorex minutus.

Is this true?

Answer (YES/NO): NO